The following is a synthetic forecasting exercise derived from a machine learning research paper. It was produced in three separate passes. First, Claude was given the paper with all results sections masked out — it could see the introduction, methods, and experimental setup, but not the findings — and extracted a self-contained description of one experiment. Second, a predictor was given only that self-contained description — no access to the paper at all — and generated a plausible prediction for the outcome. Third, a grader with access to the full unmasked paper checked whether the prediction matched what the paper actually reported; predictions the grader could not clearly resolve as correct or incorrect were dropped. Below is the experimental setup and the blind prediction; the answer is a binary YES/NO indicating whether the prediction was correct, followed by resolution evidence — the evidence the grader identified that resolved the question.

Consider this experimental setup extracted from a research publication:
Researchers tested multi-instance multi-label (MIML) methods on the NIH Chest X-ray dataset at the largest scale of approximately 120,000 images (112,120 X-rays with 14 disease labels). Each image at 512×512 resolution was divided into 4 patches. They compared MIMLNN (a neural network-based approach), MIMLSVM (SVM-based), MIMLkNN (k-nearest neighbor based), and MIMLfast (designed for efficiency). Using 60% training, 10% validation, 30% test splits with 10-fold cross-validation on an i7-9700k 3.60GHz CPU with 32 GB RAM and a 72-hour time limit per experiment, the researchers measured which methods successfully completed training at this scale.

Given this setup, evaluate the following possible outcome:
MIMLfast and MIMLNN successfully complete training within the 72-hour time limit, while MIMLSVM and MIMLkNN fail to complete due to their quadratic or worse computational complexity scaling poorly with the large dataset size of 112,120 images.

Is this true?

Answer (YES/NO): NO